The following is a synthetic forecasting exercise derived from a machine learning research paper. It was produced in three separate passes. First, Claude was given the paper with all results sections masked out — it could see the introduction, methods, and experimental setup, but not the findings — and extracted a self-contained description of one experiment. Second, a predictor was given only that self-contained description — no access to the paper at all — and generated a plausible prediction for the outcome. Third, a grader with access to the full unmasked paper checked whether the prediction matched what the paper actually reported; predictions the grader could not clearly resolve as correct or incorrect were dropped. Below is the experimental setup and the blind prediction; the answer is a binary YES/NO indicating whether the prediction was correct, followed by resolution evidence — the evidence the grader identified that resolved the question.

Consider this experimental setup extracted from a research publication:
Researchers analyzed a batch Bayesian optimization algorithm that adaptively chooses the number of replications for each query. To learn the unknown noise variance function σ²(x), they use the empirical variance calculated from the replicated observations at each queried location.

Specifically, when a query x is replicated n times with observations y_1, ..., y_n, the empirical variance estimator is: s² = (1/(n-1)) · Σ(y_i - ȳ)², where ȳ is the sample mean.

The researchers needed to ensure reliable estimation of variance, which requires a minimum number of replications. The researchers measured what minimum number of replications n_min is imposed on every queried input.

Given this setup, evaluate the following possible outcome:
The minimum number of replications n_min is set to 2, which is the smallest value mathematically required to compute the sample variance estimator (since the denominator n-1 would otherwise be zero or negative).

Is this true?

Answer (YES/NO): YES